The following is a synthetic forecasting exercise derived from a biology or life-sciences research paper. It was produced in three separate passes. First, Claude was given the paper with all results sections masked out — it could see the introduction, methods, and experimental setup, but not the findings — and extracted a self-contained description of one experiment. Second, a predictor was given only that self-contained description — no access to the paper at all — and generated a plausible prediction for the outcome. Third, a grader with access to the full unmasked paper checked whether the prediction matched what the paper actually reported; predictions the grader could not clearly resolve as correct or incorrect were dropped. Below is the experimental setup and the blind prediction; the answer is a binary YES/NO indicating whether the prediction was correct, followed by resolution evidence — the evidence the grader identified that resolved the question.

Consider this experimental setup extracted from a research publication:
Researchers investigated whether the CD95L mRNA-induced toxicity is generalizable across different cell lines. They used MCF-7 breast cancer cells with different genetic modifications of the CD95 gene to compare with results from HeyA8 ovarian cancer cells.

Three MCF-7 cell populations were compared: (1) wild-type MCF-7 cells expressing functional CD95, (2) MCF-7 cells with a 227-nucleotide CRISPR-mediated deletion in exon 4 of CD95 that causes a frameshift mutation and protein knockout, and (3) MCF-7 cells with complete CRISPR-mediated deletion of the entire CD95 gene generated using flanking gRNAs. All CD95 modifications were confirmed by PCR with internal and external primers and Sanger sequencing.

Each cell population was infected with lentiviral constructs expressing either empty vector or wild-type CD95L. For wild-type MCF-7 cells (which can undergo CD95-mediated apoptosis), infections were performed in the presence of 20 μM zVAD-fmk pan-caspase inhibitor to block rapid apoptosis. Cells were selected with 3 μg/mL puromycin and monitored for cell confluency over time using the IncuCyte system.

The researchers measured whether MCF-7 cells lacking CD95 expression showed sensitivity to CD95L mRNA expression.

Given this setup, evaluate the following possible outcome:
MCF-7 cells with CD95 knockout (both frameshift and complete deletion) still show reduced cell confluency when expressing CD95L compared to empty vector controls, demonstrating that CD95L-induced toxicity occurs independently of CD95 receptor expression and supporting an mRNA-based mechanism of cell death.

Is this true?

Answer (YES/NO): YES